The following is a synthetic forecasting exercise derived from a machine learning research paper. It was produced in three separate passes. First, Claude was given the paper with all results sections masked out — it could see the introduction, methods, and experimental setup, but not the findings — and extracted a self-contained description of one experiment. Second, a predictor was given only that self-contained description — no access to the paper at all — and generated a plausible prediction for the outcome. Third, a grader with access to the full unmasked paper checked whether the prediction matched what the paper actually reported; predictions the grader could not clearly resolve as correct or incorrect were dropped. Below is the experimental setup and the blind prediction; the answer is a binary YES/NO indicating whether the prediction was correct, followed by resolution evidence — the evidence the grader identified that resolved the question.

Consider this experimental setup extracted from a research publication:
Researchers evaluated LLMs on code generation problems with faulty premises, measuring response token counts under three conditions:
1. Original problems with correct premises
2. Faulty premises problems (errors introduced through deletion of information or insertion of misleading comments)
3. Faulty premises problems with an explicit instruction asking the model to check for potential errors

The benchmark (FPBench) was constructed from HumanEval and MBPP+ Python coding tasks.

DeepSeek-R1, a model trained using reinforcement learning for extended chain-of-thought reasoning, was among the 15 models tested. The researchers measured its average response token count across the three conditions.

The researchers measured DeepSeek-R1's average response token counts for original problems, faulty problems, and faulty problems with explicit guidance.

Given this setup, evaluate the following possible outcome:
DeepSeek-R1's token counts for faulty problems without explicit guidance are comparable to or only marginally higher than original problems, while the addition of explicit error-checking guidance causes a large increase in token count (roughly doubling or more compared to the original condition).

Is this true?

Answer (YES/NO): NO